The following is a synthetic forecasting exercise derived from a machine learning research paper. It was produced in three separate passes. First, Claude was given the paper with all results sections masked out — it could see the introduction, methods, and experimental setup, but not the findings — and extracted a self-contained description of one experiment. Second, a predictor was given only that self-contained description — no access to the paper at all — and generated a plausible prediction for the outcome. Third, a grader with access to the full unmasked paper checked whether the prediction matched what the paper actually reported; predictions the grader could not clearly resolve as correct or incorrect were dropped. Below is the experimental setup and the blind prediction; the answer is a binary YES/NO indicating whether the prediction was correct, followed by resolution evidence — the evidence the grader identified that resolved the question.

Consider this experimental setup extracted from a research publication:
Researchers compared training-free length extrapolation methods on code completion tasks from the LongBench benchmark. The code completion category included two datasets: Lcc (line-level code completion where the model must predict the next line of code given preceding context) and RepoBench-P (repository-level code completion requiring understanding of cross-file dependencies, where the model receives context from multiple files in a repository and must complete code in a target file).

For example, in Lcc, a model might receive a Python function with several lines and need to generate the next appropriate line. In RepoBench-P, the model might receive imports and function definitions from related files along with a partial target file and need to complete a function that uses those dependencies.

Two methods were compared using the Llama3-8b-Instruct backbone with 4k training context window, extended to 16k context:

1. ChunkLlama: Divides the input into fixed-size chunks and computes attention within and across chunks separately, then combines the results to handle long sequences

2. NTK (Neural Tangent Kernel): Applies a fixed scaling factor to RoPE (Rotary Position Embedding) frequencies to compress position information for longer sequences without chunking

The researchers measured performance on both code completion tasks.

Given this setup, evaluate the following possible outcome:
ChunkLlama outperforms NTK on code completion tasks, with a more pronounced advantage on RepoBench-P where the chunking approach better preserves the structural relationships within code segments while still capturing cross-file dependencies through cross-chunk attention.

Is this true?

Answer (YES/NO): NO